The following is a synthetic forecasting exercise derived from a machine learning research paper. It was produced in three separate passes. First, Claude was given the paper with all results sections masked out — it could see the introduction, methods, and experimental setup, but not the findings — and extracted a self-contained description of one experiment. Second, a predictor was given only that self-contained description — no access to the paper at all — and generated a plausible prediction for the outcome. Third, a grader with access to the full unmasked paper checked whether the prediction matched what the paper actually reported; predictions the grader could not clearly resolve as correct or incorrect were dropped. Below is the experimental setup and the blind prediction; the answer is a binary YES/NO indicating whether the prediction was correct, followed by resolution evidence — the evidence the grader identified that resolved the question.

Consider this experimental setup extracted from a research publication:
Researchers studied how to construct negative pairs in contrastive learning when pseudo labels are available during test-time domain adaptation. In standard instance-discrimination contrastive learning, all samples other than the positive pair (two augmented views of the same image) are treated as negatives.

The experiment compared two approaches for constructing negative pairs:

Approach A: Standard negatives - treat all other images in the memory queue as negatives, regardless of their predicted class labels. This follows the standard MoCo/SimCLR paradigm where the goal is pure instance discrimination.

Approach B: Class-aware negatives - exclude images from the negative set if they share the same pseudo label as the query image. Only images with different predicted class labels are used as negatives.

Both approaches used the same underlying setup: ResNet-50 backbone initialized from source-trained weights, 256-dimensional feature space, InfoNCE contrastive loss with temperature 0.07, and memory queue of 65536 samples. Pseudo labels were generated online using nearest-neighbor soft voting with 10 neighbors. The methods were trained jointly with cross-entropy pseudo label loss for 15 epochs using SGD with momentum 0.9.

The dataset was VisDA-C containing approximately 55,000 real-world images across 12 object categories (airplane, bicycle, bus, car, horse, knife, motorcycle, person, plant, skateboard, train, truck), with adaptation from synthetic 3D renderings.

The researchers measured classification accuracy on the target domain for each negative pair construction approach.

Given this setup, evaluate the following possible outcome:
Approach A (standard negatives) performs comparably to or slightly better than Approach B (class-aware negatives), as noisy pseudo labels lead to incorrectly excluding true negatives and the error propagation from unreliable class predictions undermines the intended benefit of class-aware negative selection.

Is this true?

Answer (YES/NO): NO